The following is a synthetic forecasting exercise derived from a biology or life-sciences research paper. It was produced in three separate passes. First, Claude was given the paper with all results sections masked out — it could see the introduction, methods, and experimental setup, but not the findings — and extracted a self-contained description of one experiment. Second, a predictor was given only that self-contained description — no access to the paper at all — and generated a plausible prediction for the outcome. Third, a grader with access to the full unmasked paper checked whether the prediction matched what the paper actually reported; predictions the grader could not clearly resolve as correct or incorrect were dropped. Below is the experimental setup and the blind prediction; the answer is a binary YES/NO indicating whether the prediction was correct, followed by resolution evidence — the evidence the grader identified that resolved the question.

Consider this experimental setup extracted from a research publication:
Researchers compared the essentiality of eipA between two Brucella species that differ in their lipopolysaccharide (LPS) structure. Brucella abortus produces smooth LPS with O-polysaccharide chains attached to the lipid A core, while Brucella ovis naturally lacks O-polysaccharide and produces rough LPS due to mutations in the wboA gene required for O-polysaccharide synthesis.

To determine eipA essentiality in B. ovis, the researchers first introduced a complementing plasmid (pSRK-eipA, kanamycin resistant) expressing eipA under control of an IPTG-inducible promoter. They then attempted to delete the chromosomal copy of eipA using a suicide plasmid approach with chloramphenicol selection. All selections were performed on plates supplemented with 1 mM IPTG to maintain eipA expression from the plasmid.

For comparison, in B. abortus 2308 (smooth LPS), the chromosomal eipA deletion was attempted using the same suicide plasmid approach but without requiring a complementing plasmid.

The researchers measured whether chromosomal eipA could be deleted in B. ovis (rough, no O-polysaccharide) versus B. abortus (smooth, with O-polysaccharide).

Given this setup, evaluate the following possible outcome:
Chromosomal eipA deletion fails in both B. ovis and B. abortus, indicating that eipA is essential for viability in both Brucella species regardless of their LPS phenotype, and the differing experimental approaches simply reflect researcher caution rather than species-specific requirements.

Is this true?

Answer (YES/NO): NO